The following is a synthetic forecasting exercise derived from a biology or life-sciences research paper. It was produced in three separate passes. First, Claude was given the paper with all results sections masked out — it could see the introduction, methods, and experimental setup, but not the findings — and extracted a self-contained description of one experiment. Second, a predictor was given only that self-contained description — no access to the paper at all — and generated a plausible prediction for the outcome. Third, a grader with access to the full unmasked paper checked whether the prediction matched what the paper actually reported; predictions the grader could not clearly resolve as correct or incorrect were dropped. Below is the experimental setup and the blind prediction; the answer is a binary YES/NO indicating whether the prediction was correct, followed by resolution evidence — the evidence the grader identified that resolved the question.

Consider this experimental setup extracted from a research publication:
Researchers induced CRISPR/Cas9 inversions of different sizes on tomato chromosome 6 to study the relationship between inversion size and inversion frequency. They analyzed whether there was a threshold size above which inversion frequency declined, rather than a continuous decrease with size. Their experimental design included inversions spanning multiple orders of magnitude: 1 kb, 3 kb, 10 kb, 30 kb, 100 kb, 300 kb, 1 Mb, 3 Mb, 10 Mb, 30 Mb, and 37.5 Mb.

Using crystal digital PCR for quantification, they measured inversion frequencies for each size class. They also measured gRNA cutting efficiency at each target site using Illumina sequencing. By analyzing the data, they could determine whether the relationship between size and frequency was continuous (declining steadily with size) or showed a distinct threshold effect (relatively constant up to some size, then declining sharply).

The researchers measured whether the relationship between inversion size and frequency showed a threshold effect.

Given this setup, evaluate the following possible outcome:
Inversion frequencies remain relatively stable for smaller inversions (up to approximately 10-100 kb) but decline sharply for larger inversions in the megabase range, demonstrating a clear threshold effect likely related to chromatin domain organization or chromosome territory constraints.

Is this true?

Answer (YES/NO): NO